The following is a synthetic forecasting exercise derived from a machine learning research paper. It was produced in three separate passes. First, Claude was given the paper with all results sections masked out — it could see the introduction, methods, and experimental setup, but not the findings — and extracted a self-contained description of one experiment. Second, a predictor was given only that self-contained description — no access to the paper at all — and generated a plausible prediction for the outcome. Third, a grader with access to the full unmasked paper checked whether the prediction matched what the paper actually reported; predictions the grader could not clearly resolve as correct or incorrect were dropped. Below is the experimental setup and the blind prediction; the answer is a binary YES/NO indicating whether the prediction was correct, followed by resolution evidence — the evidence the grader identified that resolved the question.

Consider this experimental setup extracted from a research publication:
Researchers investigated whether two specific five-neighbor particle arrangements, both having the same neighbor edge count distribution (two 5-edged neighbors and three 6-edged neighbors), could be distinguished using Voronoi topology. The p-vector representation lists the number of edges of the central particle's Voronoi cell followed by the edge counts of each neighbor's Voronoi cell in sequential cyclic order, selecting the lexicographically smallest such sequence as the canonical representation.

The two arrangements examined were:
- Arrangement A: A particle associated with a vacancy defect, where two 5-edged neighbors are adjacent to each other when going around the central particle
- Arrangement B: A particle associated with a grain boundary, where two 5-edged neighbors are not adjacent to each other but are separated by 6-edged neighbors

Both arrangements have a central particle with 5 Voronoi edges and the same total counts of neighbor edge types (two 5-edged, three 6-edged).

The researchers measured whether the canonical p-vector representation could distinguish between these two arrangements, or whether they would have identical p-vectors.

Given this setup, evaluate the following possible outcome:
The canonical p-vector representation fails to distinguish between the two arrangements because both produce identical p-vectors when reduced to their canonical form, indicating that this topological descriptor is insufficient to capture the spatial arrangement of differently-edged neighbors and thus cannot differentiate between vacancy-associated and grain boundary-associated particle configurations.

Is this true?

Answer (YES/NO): NO